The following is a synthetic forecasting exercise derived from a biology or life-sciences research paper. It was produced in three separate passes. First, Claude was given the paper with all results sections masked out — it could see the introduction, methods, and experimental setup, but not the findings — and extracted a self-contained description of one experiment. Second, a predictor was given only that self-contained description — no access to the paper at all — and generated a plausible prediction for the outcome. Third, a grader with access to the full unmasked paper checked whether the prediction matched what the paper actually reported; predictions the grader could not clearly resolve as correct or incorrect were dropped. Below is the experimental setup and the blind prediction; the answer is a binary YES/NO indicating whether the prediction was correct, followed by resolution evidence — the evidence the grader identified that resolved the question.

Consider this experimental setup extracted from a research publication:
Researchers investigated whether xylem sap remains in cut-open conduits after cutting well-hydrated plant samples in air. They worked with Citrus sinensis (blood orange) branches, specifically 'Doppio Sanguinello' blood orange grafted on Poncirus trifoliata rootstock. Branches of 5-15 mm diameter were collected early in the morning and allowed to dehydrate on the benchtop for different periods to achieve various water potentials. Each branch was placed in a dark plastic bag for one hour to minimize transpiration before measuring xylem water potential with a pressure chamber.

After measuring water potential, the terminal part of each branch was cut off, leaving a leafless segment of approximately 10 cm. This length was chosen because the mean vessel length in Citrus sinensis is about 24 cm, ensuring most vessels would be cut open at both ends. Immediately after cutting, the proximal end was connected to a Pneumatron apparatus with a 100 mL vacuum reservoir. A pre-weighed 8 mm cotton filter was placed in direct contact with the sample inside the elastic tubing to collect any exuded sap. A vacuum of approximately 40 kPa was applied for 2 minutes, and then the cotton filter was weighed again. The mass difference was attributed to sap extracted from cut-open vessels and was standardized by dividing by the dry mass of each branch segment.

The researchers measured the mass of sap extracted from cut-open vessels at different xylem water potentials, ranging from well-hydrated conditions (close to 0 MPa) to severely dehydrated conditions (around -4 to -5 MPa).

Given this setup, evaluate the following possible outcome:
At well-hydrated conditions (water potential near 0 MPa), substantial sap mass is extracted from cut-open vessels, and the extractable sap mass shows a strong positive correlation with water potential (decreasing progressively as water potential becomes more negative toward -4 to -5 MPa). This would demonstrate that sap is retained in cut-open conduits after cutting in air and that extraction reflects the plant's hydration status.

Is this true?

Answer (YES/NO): NO